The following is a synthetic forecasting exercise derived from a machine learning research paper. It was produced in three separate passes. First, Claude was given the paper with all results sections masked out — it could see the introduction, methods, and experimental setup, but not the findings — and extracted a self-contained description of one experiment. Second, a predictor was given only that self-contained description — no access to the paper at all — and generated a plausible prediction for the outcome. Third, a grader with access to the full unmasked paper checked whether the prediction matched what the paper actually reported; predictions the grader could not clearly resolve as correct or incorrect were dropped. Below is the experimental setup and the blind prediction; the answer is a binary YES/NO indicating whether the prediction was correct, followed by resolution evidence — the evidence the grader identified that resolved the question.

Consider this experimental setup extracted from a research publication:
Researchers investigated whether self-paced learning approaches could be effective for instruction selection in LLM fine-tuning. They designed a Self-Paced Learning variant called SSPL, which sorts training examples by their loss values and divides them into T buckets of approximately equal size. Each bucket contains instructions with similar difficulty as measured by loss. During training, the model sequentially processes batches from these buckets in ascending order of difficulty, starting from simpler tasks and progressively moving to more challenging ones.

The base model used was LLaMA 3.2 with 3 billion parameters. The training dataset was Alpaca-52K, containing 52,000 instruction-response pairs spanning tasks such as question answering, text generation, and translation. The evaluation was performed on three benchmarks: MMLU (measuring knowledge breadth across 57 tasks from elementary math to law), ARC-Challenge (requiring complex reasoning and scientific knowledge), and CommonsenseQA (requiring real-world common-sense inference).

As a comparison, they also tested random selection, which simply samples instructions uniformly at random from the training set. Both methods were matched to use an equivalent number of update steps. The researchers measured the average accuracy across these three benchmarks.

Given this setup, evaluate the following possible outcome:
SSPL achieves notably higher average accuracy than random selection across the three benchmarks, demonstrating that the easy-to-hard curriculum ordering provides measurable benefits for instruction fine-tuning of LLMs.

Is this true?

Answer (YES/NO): NO